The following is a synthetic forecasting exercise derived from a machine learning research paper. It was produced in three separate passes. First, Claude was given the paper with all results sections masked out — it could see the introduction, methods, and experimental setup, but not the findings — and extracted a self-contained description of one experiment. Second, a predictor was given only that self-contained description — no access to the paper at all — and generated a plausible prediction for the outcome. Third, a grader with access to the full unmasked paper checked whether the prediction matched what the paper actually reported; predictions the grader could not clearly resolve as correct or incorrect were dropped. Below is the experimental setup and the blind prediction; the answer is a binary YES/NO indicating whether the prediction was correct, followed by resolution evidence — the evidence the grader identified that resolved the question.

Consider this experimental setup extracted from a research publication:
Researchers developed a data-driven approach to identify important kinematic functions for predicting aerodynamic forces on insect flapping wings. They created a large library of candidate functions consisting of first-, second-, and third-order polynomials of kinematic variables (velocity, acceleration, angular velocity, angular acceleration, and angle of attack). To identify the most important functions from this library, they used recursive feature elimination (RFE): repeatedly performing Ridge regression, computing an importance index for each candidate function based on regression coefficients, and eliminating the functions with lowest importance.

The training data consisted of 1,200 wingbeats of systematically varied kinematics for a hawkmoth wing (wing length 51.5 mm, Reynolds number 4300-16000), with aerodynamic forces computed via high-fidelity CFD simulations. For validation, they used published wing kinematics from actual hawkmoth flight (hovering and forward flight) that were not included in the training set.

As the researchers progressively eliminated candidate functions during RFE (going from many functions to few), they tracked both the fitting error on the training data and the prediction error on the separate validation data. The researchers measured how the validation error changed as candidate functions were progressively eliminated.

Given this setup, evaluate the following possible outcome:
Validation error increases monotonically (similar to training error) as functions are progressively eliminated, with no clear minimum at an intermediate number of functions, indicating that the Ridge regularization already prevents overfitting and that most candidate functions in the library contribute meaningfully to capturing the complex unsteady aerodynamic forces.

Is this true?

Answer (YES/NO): YES